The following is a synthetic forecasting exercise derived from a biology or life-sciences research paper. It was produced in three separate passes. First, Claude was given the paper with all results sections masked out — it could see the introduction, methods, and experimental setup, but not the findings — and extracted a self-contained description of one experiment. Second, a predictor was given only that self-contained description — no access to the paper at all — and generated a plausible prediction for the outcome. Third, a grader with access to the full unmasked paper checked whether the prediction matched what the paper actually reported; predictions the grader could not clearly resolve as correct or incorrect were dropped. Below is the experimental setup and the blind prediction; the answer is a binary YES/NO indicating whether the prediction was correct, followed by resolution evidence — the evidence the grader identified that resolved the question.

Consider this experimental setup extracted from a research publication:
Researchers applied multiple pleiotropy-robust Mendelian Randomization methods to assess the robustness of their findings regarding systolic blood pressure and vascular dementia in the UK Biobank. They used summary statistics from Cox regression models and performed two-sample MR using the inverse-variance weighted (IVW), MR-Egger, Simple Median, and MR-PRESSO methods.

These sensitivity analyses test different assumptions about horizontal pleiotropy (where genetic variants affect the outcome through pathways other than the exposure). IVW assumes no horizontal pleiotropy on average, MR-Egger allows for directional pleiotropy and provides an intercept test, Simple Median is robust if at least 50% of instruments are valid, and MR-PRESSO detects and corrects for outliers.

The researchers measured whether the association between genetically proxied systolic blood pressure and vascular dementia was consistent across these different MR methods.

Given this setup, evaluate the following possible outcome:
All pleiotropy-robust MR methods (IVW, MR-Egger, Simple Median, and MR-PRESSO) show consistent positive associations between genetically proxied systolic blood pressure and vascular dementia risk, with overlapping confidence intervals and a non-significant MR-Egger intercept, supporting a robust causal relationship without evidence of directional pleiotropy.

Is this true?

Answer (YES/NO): NO